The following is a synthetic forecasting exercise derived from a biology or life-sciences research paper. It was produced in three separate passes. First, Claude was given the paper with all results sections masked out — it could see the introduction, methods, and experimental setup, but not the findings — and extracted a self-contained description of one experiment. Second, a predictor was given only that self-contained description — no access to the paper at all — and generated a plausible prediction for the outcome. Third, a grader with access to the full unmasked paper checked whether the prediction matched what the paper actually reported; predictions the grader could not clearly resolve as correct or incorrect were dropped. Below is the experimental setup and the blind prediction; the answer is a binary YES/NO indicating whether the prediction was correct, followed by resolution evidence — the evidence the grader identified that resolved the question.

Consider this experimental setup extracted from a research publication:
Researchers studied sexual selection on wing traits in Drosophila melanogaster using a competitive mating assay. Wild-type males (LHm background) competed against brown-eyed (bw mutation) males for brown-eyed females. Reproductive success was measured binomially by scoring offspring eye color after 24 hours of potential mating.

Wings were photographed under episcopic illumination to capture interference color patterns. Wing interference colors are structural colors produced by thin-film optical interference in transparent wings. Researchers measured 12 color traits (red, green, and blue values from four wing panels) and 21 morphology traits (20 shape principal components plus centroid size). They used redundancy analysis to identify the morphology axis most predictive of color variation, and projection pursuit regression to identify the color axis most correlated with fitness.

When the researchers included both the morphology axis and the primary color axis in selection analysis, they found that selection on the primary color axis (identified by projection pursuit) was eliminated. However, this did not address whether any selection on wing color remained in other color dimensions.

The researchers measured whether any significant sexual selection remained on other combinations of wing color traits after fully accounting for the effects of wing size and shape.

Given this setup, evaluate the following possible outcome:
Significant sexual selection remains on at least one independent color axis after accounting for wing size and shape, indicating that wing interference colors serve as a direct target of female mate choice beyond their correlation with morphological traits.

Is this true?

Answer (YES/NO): YES